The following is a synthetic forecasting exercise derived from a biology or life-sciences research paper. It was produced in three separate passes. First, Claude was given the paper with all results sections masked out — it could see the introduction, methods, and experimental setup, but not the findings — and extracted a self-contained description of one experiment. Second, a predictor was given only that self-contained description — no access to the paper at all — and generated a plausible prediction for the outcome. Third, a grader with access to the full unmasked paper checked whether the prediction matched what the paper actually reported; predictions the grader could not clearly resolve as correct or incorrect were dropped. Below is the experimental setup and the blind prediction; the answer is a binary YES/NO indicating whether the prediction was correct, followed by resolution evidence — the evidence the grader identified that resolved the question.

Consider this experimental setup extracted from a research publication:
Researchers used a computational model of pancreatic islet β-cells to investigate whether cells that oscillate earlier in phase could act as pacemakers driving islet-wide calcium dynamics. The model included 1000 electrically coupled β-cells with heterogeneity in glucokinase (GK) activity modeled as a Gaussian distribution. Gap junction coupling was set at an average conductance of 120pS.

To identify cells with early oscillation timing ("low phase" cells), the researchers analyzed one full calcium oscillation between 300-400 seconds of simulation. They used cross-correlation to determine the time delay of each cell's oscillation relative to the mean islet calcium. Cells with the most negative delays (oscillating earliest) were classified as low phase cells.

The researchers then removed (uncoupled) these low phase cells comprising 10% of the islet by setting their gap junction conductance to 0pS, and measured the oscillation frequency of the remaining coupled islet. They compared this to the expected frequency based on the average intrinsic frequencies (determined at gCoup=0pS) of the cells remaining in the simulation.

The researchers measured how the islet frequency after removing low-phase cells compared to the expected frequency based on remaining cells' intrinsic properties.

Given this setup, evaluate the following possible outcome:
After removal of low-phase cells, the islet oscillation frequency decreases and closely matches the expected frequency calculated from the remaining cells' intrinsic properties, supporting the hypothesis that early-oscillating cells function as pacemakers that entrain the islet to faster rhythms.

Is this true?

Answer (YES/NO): NO